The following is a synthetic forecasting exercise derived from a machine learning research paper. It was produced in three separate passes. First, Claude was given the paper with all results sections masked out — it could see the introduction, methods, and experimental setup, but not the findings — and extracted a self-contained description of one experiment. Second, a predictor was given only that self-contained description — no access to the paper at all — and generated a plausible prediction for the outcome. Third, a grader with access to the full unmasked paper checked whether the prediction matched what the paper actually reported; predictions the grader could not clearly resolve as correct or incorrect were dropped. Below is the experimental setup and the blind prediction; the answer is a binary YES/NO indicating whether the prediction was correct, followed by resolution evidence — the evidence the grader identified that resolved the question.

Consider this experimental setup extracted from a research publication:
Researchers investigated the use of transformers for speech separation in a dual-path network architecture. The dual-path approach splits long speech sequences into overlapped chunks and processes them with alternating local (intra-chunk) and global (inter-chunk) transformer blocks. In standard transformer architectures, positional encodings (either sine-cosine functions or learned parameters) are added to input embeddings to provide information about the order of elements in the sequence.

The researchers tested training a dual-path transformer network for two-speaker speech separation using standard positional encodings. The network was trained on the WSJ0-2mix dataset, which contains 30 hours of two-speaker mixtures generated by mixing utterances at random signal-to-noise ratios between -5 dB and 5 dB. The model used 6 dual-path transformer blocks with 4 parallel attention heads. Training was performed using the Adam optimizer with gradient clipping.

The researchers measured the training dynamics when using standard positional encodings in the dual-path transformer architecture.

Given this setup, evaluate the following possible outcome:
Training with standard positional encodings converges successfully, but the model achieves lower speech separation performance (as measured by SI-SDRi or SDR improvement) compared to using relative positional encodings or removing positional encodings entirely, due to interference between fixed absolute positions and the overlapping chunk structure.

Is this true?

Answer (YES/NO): NO